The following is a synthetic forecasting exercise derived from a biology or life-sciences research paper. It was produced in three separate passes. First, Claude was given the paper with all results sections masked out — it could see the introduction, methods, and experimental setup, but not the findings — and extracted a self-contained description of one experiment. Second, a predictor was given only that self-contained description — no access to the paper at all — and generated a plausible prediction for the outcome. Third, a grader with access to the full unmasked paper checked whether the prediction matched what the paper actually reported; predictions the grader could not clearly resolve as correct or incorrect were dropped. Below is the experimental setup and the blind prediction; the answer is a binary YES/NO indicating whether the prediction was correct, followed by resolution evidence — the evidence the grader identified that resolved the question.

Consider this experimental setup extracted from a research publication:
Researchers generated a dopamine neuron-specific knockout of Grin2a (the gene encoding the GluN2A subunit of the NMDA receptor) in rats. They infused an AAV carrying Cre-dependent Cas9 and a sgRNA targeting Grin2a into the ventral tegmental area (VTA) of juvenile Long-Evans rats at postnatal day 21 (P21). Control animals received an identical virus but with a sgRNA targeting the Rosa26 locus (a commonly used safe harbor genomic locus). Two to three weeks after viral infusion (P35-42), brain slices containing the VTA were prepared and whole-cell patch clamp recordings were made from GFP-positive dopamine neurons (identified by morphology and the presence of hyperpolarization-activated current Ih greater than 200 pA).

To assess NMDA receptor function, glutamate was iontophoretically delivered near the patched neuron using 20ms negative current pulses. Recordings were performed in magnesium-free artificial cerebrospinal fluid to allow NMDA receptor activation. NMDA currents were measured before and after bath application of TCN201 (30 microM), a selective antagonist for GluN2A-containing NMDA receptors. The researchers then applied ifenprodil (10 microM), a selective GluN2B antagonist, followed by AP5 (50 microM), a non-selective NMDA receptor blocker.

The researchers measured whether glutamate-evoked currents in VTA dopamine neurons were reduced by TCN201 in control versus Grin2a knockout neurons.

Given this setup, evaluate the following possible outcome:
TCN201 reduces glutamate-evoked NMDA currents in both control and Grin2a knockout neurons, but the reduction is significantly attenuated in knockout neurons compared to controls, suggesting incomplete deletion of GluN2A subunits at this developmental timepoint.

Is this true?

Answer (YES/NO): YES